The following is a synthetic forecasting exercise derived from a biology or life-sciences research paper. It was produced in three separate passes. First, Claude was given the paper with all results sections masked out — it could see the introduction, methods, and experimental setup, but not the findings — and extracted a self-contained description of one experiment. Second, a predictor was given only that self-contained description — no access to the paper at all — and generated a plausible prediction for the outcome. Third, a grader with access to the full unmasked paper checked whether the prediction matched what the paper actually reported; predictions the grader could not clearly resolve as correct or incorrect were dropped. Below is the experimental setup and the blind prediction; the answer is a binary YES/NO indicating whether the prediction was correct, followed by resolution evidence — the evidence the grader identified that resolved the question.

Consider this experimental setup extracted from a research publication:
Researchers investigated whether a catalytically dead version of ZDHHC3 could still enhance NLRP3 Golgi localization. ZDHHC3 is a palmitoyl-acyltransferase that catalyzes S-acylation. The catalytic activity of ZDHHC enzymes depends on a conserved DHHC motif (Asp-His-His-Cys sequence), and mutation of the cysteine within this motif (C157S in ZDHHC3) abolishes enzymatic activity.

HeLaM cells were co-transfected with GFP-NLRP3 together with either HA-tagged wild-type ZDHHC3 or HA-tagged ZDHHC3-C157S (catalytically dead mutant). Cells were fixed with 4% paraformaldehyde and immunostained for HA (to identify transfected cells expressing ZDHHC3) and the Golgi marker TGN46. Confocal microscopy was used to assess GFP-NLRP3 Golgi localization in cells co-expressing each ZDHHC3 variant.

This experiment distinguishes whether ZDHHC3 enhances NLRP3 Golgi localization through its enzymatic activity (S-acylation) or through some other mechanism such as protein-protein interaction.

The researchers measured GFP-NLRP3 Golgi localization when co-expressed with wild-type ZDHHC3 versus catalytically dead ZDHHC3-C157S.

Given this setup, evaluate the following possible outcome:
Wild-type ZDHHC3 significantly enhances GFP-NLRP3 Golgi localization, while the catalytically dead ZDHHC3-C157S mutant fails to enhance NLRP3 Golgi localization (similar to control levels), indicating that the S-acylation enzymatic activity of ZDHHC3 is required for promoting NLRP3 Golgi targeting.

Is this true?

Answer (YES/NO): YES